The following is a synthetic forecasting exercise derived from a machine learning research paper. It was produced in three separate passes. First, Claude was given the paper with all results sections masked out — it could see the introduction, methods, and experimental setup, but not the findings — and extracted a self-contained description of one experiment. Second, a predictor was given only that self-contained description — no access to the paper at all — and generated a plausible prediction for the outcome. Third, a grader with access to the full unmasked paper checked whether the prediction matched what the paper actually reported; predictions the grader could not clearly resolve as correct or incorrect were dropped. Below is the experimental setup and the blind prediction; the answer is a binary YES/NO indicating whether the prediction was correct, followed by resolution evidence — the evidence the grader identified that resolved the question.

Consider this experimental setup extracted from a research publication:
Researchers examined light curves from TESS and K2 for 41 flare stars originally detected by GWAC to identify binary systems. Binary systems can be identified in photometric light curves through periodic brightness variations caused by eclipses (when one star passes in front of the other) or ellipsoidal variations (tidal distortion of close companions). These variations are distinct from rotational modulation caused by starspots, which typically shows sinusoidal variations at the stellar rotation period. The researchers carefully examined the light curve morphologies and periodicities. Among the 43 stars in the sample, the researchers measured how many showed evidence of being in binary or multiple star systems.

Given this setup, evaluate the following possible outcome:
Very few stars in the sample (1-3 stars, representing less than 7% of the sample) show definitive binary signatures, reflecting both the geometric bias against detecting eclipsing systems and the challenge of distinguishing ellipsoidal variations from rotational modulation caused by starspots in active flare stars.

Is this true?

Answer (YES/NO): NO